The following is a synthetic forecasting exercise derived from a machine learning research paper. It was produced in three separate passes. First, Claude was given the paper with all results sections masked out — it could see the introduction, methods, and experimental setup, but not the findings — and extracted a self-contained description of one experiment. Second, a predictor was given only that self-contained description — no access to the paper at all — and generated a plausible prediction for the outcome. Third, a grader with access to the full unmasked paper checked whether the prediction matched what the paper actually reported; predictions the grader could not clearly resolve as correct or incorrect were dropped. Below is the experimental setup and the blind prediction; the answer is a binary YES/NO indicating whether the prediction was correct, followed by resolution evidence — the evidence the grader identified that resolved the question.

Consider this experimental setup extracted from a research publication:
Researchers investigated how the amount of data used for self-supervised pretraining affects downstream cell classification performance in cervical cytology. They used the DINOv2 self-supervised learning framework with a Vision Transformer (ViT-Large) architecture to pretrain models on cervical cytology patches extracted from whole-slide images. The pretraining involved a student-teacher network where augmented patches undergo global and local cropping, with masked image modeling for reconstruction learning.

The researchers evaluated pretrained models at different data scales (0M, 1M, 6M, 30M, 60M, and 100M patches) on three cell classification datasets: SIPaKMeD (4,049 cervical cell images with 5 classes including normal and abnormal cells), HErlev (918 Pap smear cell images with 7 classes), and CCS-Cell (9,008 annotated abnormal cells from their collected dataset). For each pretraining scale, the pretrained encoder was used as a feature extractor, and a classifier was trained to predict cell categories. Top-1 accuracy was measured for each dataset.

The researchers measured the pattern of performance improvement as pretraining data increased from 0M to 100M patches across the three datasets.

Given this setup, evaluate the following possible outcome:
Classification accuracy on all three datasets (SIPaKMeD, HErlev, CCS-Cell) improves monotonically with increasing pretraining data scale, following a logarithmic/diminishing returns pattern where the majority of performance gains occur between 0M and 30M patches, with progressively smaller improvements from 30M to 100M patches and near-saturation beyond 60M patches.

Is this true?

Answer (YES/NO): NO